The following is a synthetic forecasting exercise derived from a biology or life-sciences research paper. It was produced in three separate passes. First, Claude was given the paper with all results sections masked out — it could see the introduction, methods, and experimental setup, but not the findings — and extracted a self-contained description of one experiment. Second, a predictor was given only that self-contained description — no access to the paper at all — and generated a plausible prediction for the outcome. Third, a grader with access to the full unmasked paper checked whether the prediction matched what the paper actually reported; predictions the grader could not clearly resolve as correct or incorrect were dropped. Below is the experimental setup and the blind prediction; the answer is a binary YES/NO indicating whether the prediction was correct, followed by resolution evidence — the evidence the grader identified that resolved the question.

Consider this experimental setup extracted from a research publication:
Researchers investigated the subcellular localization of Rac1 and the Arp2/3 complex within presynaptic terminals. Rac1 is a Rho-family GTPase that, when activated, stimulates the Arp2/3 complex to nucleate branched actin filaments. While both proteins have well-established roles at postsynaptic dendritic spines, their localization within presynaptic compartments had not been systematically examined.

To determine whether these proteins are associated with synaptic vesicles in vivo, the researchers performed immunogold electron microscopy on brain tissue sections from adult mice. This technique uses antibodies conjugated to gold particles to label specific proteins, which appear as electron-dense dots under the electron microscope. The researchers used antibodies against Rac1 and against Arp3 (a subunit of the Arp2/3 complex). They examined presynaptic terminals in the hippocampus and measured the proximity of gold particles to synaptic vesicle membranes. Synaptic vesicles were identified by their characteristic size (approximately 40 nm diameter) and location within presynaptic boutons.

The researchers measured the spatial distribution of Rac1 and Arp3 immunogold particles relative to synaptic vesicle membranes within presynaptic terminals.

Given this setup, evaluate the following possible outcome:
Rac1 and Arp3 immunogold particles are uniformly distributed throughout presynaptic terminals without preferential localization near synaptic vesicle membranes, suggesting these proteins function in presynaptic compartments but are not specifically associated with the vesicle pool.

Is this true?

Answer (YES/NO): NO